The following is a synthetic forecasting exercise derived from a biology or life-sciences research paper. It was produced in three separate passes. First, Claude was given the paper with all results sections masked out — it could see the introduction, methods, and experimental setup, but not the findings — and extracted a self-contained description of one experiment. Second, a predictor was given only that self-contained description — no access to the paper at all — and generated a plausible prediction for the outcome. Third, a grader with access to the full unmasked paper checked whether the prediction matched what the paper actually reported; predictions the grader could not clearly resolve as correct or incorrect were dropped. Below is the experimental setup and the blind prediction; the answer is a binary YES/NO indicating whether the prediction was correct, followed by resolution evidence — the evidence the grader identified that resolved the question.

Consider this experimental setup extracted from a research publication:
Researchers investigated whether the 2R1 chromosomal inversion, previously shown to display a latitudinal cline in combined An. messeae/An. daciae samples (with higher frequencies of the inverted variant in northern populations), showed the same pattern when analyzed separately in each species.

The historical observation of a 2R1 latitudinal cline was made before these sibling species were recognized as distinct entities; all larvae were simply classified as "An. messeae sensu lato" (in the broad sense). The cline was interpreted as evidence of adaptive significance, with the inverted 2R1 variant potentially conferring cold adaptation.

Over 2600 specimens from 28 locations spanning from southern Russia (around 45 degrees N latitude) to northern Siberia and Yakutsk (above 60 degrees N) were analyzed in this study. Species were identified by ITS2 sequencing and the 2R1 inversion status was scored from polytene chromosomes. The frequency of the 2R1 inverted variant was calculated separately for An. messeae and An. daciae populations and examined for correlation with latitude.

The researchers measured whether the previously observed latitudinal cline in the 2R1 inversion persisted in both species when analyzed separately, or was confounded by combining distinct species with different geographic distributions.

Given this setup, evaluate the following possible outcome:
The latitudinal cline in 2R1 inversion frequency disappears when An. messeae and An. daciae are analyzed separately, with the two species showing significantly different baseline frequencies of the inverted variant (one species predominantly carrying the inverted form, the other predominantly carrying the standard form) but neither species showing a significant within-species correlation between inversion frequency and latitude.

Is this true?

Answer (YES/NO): NO